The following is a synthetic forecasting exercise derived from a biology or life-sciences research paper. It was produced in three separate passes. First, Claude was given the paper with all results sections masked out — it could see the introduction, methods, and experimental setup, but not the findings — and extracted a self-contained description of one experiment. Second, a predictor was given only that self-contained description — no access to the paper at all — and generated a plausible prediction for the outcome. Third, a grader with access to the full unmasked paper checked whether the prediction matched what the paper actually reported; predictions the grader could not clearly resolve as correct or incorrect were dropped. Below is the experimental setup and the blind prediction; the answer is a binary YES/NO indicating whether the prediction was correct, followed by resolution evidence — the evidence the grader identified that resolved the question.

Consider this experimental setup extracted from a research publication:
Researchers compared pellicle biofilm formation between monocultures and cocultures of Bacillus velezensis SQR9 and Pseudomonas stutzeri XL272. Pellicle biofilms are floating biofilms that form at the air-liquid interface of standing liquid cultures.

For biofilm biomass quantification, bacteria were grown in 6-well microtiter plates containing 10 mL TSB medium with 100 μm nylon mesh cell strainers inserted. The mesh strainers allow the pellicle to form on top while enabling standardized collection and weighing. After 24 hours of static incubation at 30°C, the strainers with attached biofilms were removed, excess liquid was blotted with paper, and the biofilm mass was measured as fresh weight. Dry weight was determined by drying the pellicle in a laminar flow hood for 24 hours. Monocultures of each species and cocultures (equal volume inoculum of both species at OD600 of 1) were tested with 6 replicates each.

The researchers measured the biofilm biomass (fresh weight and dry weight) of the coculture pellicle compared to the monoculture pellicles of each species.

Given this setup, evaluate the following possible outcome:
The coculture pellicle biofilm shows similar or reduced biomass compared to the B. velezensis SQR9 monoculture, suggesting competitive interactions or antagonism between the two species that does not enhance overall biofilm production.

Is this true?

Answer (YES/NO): NO